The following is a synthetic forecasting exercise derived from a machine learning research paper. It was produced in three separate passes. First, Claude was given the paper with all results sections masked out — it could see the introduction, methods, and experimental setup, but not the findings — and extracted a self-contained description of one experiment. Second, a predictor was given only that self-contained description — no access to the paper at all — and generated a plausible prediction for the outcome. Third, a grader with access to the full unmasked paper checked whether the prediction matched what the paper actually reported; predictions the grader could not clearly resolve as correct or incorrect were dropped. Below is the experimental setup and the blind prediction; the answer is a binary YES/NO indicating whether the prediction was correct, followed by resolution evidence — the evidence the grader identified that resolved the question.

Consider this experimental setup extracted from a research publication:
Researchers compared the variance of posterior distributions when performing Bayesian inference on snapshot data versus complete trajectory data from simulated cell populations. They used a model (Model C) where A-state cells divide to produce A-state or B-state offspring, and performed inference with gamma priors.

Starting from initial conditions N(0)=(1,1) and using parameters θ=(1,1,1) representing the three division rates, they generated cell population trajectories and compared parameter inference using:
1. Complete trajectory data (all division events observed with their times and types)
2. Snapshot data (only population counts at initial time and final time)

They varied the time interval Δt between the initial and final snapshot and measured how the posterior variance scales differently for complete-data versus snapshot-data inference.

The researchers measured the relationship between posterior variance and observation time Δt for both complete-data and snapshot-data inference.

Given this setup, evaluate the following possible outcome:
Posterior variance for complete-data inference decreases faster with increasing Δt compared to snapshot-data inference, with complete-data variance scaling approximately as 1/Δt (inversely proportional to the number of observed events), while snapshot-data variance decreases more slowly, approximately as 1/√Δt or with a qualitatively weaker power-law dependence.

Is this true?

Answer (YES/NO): NO